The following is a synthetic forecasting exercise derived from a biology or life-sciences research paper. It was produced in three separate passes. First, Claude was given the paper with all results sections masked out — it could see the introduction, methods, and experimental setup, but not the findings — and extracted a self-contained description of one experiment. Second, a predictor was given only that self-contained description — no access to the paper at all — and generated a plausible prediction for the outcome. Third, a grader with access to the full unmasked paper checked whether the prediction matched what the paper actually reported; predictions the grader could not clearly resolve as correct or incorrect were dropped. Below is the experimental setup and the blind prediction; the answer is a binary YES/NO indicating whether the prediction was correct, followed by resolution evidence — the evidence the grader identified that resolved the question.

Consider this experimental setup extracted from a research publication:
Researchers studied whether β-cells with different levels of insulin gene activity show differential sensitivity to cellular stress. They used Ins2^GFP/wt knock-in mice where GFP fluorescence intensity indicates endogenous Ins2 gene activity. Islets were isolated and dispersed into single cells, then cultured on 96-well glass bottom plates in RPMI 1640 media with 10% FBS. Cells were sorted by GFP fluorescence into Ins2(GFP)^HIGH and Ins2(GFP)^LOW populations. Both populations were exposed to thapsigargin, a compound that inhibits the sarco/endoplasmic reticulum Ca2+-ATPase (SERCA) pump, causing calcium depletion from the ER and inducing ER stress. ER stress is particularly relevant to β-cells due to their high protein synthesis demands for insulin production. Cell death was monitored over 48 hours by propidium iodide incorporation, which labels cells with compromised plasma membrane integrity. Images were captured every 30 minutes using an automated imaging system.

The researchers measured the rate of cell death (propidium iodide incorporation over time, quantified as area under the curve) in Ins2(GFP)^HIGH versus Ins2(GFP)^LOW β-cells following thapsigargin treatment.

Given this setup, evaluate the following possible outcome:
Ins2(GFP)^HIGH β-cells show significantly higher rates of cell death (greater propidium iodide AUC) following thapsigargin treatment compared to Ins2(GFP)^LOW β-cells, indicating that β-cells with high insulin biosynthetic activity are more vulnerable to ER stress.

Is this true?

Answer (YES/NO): YES